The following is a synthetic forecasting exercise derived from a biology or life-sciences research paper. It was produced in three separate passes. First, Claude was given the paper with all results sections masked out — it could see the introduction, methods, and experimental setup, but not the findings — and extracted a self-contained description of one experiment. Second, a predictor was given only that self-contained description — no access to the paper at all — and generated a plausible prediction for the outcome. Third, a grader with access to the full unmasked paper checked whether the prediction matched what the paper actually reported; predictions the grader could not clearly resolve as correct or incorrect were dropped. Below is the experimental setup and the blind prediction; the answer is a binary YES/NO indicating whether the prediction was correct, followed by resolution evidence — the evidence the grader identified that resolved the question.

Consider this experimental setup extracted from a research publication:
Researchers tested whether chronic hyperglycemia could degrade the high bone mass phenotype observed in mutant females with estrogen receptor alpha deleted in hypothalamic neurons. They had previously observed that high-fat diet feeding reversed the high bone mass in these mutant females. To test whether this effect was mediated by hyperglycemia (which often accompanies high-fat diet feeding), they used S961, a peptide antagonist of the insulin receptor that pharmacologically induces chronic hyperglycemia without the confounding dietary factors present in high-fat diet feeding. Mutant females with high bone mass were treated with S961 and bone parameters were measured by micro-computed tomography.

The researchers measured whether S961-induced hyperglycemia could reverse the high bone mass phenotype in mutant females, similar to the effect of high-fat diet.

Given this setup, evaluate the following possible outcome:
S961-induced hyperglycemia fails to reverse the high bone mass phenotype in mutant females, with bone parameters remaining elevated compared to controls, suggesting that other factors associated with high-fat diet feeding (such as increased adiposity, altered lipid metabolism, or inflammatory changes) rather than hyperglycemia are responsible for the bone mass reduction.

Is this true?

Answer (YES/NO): YES